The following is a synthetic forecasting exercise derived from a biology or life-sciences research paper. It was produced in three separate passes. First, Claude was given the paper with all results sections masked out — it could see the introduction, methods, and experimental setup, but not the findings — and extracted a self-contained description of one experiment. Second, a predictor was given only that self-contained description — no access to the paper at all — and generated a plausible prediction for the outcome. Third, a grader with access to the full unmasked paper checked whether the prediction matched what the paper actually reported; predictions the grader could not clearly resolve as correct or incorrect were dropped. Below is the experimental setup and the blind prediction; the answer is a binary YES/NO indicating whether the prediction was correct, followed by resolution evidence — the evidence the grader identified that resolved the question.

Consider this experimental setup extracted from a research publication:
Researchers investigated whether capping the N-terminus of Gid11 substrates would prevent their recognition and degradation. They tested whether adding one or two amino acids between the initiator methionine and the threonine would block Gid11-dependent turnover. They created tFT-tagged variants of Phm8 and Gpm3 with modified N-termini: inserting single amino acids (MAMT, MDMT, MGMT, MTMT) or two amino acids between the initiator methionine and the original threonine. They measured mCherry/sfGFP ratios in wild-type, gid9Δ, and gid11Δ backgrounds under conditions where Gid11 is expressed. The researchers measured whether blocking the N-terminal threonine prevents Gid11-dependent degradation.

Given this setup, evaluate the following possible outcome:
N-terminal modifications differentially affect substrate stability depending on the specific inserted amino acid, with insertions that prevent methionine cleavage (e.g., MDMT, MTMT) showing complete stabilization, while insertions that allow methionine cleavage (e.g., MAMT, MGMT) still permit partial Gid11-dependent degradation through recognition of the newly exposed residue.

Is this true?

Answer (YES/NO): NO